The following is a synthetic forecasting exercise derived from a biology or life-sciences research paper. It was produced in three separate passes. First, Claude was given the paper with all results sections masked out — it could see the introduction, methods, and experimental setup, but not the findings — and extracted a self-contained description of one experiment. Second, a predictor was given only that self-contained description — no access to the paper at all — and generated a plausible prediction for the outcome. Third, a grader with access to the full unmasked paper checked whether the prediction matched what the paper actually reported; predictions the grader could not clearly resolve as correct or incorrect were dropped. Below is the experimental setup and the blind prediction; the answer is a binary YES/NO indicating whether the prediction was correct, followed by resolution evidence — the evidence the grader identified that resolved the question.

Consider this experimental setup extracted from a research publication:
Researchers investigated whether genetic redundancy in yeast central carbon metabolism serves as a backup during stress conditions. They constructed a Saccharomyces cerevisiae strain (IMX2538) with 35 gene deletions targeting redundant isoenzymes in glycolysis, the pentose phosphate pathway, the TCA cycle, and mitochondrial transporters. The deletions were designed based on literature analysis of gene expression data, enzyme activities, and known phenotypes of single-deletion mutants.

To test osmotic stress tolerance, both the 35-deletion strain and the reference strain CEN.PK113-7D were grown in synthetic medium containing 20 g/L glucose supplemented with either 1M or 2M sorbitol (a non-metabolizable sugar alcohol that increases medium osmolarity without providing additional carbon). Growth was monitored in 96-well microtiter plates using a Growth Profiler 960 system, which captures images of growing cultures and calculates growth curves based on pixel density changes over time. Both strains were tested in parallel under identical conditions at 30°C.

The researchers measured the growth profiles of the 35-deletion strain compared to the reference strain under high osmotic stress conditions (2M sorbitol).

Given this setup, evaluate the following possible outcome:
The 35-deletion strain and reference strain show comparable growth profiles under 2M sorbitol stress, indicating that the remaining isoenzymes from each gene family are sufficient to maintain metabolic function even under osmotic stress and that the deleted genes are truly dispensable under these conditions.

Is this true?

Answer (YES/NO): NO